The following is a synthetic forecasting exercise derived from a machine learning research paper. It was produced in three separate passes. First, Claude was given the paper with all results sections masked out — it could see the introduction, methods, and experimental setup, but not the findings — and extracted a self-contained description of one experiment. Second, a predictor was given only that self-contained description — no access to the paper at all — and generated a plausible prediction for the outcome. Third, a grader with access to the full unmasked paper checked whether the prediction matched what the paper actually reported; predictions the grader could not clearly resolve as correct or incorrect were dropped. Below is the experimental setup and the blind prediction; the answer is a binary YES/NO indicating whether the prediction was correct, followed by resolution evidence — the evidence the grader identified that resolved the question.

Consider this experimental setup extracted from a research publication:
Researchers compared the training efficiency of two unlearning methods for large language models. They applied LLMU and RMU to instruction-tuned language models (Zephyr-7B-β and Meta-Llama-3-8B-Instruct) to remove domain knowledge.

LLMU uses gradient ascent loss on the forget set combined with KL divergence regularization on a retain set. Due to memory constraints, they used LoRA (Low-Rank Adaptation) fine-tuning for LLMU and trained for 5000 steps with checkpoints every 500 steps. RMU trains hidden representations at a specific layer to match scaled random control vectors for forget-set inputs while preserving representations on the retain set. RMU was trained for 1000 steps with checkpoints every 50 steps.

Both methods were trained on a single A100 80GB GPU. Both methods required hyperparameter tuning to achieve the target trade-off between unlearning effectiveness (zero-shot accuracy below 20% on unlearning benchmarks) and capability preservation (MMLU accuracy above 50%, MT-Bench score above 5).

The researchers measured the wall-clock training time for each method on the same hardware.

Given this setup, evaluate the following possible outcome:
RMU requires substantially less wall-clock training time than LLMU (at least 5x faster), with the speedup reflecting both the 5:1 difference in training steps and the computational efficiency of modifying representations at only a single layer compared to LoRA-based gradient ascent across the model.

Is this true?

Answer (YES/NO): NO